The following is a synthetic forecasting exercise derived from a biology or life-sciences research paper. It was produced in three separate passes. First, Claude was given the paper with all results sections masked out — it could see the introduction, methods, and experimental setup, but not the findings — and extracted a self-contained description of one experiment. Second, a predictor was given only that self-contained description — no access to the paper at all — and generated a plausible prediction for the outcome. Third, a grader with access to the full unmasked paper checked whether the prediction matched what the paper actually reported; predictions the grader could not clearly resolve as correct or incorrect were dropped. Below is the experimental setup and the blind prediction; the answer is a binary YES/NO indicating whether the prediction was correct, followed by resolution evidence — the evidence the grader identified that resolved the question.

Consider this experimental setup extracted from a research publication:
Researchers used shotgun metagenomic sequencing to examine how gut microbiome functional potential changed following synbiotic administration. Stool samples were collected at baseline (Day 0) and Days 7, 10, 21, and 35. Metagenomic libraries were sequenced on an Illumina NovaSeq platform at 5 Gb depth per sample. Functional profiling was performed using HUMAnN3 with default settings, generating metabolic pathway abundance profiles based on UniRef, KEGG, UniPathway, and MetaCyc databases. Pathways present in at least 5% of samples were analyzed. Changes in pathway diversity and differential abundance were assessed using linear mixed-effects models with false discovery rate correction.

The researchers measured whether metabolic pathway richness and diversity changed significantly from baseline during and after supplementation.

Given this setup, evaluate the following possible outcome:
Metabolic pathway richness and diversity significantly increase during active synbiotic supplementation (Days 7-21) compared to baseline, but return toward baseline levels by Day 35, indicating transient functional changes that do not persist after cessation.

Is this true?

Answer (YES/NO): NO